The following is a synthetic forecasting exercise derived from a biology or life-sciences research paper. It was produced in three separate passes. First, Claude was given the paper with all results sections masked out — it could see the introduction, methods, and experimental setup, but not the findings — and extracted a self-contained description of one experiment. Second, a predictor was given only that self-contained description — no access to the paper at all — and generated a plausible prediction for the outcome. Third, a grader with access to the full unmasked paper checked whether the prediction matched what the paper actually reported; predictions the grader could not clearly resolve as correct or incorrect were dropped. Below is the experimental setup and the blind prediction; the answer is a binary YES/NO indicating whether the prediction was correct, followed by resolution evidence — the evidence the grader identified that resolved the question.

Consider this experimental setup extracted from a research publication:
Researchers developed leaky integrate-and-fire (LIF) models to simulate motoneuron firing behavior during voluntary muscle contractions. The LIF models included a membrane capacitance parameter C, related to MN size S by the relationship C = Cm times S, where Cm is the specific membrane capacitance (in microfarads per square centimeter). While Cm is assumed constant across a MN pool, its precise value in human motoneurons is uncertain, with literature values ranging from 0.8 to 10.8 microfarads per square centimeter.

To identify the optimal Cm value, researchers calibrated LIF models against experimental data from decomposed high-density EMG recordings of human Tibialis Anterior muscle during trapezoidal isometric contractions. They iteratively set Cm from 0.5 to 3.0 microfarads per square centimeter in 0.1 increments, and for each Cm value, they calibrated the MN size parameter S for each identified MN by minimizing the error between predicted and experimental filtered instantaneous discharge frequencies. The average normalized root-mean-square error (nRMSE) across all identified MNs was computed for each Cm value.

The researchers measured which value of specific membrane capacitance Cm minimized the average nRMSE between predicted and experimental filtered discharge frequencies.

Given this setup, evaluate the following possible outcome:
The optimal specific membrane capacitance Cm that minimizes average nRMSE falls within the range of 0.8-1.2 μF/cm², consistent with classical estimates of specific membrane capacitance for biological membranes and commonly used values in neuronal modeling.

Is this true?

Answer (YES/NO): NO